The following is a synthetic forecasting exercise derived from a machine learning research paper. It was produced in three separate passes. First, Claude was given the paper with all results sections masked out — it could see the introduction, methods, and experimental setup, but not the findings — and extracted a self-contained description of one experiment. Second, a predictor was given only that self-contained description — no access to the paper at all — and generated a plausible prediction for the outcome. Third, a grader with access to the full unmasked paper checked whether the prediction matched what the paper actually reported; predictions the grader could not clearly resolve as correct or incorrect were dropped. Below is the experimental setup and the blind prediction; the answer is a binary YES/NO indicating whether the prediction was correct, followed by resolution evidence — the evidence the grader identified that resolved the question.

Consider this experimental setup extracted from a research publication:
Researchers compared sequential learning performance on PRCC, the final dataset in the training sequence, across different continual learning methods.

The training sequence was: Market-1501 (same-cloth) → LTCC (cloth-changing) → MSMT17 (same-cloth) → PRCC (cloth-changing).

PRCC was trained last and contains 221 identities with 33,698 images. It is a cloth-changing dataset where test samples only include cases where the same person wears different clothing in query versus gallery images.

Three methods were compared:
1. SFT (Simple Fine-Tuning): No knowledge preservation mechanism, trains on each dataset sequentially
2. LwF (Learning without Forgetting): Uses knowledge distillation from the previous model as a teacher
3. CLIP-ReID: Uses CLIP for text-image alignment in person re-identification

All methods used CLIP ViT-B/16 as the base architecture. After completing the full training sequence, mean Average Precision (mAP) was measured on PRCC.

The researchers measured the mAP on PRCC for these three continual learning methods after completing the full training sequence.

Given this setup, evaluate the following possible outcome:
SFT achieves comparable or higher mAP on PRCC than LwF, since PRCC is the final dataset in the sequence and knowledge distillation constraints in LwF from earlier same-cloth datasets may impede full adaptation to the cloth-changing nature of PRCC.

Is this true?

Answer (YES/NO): YES